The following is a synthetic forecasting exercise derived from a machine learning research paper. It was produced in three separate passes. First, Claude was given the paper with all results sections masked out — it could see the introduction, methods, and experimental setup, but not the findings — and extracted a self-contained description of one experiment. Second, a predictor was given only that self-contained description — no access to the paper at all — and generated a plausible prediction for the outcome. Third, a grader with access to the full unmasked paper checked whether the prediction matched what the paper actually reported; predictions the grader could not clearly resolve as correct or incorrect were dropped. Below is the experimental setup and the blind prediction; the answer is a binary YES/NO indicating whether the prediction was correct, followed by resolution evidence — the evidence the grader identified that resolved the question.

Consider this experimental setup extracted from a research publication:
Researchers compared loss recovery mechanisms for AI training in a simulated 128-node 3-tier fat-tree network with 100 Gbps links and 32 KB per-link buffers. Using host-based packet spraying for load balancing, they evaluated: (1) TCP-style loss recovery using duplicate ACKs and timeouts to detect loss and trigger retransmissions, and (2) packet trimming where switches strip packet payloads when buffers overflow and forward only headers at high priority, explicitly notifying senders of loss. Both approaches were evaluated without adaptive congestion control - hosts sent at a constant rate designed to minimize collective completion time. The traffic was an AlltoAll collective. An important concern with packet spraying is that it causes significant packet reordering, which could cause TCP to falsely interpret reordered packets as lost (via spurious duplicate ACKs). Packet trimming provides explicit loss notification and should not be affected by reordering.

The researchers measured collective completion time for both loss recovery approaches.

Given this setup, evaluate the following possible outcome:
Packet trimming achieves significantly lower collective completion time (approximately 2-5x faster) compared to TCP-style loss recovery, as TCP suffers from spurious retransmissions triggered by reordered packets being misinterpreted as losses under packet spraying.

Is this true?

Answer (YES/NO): NO